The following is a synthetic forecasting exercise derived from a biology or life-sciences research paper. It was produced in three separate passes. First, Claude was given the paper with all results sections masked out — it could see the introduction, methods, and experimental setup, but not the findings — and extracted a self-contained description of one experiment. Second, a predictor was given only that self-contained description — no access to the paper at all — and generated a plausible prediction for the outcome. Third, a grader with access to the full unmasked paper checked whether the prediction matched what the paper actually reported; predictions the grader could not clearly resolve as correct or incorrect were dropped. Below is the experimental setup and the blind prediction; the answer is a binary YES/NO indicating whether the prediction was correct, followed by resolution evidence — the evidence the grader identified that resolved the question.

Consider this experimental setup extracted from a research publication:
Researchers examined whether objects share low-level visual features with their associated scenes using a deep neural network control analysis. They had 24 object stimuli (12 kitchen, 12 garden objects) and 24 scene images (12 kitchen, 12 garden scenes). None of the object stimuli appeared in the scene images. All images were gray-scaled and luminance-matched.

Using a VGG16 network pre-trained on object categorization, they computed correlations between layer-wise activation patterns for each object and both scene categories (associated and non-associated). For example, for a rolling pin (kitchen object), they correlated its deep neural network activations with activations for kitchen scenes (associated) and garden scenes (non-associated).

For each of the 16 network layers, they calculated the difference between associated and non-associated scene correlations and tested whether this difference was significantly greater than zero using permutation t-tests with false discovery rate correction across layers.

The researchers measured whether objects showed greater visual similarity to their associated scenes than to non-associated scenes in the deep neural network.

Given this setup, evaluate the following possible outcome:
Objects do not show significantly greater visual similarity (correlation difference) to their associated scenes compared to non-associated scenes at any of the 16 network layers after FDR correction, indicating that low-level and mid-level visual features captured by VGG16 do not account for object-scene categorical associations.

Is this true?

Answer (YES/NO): YES